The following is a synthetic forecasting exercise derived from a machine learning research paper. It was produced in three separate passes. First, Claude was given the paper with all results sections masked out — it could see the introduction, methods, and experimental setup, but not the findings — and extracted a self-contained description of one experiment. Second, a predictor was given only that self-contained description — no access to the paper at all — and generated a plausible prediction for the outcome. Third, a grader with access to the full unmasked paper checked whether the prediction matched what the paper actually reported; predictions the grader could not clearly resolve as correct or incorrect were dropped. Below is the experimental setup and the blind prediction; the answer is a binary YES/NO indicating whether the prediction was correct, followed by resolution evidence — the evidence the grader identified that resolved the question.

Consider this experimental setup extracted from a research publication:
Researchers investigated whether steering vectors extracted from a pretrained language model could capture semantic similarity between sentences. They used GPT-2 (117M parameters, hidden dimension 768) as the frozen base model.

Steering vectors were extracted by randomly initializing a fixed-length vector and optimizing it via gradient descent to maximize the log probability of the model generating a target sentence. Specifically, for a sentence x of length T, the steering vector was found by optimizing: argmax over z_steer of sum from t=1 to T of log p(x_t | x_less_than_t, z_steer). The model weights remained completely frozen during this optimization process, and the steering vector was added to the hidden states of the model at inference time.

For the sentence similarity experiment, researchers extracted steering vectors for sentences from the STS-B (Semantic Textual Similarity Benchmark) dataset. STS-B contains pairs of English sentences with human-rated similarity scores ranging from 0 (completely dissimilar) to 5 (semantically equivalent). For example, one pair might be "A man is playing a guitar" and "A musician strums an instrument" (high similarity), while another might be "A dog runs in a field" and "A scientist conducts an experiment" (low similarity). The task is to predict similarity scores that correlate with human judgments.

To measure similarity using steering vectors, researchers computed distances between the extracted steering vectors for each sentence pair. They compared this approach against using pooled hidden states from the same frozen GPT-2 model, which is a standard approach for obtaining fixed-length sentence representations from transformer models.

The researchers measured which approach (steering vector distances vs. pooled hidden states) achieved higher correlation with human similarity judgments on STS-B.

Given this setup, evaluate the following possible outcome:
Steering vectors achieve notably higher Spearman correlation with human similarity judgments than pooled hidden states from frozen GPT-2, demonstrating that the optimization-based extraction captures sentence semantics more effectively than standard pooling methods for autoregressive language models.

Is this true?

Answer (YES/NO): YES